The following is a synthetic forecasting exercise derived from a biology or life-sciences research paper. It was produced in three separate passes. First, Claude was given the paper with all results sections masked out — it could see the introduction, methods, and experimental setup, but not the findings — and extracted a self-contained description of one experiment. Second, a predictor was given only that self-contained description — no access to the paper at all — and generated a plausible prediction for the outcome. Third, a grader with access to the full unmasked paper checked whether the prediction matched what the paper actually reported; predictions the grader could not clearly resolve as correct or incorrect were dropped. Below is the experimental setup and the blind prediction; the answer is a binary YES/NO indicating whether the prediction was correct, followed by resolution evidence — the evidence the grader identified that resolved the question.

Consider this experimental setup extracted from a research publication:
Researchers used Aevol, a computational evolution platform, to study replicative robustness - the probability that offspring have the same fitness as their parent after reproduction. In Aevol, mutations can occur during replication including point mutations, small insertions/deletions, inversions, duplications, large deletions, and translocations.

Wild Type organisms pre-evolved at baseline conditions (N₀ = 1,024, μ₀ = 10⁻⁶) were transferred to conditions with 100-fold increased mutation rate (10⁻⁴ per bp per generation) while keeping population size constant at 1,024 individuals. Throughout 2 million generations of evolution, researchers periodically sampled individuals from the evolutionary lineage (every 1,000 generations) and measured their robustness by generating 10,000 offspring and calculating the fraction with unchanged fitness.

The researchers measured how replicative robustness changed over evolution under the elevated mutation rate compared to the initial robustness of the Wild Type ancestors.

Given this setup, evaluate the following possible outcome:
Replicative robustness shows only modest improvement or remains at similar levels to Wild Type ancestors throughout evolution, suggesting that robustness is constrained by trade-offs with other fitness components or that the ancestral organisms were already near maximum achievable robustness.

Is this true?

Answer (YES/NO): NO